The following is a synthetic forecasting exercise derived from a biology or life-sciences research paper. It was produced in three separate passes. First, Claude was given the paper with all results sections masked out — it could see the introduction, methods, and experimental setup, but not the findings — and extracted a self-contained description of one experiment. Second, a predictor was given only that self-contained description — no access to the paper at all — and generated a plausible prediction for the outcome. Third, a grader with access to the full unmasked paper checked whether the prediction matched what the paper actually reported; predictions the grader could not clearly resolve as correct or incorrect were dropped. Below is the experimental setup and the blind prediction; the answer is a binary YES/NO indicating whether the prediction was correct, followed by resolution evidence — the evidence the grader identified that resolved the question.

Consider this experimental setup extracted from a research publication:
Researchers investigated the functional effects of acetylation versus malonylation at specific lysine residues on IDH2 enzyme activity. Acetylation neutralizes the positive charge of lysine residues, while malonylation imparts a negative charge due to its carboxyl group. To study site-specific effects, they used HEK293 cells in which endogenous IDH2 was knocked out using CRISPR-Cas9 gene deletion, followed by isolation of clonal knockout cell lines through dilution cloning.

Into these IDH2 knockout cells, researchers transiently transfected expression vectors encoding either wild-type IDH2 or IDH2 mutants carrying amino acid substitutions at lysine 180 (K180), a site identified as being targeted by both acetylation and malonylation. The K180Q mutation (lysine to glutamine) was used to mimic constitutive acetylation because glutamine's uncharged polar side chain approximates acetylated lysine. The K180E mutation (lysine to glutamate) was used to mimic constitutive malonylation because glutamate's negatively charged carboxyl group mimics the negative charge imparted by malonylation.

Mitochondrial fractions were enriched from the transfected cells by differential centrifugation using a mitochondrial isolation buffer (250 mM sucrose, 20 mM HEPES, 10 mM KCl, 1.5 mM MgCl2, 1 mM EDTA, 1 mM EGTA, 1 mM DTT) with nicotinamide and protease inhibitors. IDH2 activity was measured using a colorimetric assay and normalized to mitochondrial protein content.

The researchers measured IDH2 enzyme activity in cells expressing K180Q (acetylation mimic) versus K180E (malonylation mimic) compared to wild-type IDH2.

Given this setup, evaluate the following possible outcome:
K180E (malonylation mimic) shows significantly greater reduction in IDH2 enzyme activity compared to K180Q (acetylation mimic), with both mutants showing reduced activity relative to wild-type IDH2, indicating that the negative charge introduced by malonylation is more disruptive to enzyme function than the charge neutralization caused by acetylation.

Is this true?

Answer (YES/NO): NO